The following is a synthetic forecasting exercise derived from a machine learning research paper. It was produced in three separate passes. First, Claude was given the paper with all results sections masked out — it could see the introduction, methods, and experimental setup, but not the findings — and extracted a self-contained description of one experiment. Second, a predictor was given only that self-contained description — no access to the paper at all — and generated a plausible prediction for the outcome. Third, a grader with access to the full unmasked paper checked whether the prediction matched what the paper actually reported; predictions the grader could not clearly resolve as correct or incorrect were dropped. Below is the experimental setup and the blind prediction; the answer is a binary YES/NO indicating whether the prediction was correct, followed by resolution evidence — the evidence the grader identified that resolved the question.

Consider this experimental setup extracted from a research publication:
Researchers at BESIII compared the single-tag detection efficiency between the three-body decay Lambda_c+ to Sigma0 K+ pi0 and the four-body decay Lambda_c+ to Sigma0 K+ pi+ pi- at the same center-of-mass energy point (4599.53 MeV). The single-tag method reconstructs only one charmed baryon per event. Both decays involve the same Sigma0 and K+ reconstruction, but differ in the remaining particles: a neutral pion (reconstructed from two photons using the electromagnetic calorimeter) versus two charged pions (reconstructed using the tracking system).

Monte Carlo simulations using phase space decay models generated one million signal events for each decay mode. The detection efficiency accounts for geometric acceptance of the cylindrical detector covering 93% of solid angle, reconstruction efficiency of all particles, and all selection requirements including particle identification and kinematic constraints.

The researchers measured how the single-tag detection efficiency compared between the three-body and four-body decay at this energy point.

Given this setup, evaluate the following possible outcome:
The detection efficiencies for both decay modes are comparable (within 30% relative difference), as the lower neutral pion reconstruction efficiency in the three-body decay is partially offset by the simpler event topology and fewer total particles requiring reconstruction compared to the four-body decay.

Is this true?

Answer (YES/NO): NO